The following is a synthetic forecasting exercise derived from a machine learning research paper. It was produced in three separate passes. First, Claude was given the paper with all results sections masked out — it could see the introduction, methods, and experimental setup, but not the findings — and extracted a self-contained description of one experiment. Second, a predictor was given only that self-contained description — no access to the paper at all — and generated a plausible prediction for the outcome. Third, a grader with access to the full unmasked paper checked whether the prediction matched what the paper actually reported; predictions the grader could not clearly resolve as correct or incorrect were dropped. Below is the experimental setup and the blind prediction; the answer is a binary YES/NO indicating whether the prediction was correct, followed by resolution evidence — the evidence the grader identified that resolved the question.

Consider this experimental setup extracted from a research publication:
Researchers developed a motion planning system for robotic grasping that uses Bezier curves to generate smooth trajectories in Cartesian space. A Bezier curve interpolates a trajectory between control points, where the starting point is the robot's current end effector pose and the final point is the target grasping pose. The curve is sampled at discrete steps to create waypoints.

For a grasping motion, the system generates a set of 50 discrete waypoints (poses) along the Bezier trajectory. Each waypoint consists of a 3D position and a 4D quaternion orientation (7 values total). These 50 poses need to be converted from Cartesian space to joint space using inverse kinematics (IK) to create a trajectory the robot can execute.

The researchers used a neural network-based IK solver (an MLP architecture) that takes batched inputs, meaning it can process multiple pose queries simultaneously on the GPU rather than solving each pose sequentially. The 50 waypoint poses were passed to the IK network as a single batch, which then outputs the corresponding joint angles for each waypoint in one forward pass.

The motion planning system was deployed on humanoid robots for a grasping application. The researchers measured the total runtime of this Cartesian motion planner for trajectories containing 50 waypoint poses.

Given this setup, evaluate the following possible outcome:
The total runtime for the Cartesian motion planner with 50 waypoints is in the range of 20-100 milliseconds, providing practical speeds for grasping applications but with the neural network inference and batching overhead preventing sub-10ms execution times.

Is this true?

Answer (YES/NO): YES